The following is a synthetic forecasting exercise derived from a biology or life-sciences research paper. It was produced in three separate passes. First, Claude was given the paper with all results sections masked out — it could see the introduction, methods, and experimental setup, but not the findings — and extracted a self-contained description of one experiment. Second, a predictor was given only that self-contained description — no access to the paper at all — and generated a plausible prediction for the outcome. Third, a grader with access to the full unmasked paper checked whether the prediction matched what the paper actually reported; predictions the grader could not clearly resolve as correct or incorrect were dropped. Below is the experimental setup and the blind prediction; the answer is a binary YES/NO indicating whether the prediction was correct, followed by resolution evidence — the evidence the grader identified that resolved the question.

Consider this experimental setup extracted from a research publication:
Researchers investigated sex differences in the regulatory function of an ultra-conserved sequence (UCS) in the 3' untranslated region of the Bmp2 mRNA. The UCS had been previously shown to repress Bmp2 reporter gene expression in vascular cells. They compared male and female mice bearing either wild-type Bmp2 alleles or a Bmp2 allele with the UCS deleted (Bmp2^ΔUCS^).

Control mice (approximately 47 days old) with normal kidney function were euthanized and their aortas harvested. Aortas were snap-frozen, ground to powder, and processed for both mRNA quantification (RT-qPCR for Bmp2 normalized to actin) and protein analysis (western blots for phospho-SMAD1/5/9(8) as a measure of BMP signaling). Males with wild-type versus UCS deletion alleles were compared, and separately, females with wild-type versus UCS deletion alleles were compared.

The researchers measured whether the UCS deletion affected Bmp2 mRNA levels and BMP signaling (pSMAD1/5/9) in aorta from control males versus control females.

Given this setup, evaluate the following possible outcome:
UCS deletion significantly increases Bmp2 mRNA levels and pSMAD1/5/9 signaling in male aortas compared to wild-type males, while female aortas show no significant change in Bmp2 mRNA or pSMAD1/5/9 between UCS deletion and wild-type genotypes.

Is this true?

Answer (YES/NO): YES